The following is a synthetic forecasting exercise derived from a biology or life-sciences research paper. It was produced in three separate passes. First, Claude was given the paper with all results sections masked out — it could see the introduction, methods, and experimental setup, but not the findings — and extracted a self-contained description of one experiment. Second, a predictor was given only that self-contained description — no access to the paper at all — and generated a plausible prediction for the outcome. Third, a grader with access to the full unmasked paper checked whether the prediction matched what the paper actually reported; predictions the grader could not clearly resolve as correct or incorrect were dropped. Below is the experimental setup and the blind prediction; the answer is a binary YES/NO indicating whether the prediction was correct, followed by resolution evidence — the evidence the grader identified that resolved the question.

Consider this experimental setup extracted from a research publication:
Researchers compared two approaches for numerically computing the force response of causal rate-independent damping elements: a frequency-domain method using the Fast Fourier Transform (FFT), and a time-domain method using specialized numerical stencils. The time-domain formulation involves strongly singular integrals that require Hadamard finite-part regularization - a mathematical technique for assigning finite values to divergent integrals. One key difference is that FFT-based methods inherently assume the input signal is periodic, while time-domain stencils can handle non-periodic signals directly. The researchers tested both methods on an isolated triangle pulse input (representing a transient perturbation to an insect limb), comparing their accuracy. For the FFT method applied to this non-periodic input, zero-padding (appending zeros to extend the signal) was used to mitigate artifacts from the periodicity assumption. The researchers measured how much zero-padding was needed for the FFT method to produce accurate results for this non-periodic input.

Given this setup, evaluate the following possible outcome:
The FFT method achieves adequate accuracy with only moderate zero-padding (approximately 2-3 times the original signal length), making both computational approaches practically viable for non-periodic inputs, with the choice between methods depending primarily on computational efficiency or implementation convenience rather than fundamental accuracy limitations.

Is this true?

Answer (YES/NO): NO